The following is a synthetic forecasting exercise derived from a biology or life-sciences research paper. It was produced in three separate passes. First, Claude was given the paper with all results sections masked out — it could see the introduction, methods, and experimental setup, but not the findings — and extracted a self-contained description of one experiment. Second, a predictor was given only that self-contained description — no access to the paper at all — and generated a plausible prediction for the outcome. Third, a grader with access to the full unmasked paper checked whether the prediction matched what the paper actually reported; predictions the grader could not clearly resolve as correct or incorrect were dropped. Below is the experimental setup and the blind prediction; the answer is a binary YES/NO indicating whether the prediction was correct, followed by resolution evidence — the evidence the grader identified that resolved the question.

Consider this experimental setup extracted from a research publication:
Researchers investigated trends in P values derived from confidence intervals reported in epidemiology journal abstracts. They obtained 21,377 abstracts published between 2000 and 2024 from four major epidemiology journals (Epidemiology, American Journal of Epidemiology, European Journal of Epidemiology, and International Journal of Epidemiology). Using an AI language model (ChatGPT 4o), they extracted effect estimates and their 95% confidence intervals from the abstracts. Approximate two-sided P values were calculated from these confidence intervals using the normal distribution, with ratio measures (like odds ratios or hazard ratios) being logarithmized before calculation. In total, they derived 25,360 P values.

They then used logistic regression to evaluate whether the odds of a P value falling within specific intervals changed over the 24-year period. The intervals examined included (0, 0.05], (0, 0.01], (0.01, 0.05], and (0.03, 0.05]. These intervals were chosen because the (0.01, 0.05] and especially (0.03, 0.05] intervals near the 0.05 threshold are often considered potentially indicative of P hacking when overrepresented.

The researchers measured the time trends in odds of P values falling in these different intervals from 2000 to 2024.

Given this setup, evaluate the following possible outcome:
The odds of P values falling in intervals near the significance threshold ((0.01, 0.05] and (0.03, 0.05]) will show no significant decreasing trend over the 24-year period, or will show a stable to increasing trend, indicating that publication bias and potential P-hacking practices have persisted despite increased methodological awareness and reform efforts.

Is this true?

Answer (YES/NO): NO